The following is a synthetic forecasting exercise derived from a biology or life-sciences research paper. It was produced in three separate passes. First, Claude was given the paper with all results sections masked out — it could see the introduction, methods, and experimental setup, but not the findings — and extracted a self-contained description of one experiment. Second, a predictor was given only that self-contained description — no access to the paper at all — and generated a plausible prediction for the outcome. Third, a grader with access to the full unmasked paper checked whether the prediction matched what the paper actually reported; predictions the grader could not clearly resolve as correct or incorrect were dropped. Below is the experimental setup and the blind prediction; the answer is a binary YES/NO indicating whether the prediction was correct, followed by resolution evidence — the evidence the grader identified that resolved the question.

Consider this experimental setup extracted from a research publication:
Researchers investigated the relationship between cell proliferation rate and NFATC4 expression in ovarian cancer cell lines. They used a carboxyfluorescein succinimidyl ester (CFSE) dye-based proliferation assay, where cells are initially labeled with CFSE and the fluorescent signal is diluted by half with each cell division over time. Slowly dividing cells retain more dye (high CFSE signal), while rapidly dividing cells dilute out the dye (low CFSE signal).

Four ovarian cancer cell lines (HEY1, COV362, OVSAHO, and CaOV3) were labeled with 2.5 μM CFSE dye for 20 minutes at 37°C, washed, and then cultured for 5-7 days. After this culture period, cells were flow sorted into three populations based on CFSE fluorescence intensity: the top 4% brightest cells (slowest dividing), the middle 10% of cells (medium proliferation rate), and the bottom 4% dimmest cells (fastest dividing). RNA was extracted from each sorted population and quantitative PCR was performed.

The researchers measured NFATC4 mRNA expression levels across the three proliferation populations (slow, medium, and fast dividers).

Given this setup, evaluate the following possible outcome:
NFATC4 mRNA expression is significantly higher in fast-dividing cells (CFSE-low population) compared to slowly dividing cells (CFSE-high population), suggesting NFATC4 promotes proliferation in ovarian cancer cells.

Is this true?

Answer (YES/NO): NO